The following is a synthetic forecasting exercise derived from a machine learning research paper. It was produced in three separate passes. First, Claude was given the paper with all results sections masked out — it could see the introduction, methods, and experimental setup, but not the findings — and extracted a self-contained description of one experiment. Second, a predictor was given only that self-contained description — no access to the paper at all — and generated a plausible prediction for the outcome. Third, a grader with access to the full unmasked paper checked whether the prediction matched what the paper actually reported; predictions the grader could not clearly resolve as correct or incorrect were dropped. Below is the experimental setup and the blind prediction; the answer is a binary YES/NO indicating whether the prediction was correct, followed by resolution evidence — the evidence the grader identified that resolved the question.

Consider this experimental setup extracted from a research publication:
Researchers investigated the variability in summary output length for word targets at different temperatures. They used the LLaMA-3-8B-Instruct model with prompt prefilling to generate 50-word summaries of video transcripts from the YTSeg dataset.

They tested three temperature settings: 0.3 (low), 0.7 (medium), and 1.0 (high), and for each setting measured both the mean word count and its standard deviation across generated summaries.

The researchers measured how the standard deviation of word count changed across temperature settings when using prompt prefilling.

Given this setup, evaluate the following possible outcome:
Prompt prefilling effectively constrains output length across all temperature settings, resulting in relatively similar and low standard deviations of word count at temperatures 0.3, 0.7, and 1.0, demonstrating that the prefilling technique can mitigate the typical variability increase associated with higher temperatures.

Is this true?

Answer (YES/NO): YES